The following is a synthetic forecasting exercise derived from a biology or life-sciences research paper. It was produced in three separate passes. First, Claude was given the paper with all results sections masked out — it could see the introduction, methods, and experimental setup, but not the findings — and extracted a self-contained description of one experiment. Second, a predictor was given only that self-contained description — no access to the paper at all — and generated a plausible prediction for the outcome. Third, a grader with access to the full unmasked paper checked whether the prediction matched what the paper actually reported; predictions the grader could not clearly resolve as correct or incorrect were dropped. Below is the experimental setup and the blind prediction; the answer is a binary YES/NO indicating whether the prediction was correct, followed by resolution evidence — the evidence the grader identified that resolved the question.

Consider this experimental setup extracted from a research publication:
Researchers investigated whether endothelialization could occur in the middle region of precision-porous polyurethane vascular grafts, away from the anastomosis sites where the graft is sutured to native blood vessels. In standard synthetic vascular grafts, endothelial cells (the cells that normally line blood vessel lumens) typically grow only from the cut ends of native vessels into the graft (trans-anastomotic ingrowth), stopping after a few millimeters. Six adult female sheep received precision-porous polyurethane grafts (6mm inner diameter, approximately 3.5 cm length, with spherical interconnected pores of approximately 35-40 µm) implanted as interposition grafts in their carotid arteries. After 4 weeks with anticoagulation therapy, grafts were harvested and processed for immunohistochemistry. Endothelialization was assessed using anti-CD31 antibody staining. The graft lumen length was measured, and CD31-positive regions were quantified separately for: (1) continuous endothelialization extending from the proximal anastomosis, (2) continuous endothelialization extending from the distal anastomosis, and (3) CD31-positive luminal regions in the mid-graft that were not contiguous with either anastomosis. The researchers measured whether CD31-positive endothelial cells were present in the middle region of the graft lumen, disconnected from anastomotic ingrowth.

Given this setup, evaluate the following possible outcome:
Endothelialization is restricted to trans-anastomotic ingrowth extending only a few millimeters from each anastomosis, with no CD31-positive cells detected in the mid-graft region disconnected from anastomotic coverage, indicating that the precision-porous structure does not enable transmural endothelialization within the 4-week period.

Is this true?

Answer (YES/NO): NO